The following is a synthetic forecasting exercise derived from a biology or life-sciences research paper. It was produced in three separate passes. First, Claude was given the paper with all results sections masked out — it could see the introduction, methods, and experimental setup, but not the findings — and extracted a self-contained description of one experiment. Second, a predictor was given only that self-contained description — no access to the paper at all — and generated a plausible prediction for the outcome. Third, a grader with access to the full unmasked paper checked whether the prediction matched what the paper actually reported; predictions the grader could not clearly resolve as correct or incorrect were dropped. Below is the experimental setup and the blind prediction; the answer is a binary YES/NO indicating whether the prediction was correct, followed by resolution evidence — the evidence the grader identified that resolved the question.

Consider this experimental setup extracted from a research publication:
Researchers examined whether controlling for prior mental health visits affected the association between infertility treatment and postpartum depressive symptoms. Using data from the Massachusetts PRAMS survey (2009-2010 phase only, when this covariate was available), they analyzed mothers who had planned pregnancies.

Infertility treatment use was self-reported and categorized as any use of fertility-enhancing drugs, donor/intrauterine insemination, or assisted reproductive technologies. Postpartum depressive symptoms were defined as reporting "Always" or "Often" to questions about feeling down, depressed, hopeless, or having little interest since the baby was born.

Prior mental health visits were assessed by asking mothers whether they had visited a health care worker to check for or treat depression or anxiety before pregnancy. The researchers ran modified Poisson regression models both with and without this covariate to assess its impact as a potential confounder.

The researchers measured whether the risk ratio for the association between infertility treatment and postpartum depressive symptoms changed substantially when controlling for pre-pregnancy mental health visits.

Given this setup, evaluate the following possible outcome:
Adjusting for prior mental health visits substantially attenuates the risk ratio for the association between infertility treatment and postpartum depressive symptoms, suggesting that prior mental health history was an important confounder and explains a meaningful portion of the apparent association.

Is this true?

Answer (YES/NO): NO